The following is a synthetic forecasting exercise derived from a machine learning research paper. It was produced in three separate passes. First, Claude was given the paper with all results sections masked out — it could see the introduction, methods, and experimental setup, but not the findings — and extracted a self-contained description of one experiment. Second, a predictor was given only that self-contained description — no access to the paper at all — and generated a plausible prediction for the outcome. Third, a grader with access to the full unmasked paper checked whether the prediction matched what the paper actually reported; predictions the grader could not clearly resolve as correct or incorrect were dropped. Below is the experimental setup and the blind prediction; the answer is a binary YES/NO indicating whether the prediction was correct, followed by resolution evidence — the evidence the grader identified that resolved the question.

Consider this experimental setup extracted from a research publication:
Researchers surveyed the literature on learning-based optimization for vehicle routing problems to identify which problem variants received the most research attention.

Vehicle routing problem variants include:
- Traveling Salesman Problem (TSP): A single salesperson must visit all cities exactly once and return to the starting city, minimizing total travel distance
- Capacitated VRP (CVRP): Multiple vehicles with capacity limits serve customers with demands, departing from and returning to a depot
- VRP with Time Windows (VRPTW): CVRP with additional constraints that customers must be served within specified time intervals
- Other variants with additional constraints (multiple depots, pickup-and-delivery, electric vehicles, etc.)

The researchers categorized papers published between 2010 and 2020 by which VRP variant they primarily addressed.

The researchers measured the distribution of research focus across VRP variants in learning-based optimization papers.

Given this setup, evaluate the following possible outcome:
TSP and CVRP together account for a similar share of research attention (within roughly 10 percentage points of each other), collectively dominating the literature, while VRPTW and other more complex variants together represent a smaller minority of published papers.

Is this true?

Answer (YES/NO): YES